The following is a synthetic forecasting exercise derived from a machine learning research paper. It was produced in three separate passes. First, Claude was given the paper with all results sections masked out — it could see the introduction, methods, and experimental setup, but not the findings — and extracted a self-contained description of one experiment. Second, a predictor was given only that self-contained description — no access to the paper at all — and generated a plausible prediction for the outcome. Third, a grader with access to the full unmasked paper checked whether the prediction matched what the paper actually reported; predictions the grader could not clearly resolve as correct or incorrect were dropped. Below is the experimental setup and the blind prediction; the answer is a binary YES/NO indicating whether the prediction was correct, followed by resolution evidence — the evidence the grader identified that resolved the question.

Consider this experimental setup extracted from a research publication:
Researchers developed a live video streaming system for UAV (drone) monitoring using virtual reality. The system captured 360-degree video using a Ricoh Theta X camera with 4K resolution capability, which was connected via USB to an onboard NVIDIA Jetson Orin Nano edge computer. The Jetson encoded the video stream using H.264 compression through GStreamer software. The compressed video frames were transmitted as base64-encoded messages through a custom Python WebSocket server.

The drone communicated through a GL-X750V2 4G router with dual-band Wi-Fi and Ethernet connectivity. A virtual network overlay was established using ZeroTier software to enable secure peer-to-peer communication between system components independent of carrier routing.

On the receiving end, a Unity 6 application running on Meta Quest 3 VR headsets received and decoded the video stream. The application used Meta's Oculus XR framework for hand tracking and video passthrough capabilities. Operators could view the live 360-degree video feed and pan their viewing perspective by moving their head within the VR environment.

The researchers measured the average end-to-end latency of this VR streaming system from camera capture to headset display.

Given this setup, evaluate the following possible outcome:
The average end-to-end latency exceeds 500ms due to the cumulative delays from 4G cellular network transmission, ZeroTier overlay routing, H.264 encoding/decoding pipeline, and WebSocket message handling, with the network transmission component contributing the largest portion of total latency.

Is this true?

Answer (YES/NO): NO